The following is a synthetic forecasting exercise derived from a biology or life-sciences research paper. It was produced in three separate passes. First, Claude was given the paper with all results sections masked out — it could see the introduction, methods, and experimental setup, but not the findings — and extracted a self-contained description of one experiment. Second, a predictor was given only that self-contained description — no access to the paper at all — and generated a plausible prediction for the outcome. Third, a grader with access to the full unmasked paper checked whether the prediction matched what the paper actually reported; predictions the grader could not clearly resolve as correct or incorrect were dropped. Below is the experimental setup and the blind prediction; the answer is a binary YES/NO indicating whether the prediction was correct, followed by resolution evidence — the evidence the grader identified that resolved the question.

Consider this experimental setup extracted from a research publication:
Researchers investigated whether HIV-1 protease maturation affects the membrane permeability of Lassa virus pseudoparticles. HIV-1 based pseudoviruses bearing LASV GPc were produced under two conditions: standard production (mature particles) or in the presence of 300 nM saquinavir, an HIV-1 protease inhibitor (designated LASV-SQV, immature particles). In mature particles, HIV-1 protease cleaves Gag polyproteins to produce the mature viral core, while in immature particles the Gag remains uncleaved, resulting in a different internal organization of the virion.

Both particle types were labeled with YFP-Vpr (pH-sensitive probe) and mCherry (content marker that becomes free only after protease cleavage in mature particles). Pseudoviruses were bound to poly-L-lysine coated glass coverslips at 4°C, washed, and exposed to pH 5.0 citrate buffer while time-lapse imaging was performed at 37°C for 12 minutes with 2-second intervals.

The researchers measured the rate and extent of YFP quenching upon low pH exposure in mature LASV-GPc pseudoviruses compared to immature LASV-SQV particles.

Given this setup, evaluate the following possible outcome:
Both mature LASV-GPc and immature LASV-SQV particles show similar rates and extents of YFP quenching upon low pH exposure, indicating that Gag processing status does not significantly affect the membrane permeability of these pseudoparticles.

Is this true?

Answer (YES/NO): YES